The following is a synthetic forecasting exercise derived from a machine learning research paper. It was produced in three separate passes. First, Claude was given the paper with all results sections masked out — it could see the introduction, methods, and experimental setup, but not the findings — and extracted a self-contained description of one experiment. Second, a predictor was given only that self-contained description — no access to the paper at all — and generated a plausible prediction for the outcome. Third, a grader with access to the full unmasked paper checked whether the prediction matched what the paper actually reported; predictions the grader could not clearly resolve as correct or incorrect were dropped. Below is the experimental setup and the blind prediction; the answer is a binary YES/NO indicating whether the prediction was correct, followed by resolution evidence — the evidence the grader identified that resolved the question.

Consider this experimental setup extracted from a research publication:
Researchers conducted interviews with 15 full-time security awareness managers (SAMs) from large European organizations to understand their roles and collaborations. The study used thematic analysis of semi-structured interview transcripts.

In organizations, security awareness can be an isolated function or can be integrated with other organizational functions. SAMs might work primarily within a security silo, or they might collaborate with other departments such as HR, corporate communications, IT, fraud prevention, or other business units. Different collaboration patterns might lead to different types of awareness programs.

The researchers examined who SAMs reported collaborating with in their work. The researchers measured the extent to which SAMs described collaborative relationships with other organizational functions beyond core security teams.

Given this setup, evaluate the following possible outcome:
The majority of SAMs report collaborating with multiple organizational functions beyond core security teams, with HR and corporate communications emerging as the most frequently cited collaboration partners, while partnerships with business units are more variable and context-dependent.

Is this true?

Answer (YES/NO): NO